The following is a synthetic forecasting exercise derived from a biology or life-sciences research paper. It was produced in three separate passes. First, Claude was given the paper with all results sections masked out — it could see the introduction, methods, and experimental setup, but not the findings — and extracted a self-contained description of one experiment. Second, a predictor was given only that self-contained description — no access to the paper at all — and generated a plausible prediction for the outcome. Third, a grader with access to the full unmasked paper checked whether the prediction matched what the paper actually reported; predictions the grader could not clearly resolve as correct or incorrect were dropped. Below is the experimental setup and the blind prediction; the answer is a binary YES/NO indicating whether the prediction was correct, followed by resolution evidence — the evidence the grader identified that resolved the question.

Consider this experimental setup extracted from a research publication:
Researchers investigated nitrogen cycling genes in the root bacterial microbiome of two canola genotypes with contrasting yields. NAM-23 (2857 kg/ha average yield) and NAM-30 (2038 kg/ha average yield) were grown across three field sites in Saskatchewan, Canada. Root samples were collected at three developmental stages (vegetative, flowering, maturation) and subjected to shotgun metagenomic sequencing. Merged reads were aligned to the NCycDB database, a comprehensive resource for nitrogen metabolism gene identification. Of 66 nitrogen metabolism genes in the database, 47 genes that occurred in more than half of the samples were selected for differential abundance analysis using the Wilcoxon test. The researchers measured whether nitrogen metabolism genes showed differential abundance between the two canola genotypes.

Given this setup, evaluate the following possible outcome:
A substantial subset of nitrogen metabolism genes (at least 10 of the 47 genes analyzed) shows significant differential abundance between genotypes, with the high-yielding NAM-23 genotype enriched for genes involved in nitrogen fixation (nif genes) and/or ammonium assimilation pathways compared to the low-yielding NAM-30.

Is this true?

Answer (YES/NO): NO